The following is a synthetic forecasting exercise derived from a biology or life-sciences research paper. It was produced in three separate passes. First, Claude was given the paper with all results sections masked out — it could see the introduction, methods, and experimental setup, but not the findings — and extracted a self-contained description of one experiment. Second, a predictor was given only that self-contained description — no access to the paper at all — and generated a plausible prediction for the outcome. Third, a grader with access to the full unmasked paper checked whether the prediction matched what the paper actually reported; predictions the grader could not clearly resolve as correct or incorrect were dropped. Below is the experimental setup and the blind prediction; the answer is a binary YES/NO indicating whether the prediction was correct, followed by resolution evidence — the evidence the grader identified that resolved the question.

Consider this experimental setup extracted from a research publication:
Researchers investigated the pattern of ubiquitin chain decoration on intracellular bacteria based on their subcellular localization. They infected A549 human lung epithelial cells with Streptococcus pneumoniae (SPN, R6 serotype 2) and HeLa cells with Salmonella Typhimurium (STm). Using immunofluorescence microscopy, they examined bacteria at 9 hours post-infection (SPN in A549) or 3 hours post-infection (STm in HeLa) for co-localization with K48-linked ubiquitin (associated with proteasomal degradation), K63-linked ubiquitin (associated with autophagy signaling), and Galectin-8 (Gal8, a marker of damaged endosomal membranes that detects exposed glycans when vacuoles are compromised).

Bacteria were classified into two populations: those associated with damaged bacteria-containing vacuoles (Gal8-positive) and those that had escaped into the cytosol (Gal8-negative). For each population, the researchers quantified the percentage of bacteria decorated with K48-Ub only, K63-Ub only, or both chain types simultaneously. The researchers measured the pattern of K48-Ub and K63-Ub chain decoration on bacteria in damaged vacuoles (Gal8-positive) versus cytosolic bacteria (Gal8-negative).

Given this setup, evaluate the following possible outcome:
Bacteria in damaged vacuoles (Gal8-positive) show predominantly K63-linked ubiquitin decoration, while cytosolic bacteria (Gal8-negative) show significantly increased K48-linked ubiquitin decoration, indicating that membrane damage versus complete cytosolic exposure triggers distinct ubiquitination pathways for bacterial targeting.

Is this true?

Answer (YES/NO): YES